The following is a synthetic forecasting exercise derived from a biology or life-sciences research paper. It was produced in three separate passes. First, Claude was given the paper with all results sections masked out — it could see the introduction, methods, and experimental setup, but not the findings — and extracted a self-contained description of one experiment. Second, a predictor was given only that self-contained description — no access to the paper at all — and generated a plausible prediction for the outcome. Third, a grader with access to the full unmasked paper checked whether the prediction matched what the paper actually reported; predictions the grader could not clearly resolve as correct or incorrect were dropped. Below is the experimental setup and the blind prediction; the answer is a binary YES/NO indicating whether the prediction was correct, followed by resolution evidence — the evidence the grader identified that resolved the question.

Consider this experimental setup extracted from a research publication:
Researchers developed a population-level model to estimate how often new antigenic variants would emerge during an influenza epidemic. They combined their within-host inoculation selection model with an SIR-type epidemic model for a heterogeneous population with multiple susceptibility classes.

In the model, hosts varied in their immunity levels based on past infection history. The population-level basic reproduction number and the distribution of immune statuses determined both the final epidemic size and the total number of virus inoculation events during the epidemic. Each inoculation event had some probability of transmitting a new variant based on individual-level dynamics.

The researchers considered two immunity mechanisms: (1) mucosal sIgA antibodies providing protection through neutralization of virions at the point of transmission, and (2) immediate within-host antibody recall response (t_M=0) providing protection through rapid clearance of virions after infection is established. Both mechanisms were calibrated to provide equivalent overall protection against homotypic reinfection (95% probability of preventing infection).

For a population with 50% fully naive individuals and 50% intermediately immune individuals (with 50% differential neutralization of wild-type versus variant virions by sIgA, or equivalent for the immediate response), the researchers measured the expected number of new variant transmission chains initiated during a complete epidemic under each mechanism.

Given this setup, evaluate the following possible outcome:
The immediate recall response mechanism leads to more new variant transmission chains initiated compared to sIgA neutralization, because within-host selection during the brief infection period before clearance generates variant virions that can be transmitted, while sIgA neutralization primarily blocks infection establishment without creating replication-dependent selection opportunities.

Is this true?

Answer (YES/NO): YES